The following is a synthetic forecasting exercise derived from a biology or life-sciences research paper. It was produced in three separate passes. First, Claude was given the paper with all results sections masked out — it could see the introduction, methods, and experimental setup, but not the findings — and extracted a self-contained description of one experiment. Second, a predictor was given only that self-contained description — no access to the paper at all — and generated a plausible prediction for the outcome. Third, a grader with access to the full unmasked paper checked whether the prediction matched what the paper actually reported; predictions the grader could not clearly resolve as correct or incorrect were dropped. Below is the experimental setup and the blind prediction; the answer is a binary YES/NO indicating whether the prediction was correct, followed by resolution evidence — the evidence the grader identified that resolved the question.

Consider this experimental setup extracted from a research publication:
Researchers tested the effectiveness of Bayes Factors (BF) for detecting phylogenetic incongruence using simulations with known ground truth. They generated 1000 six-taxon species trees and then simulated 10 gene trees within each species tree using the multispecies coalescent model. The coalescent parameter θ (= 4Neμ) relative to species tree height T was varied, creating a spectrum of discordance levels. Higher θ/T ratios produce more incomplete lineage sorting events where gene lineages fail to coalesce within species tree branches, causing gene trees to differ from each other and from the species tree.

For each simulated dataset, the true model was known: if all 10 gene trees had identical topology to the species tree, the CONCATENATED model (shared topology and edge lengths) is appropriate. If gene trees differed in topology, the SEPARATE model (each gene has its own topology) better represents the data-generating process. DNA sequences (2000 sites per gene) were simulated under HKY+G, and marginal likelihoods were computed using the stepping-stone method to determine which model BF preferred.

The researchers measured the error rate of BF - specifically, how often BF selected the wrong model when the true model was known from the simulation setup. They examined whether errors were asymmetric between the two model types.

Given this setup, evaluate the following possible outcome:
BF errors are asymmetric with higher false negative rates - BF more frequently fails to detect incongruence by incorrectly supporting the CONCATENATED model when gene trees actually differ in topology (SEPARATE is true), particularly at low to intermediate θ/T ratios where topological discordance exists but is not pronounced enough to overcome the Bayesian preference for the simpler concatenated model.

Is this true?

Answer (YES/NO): NO